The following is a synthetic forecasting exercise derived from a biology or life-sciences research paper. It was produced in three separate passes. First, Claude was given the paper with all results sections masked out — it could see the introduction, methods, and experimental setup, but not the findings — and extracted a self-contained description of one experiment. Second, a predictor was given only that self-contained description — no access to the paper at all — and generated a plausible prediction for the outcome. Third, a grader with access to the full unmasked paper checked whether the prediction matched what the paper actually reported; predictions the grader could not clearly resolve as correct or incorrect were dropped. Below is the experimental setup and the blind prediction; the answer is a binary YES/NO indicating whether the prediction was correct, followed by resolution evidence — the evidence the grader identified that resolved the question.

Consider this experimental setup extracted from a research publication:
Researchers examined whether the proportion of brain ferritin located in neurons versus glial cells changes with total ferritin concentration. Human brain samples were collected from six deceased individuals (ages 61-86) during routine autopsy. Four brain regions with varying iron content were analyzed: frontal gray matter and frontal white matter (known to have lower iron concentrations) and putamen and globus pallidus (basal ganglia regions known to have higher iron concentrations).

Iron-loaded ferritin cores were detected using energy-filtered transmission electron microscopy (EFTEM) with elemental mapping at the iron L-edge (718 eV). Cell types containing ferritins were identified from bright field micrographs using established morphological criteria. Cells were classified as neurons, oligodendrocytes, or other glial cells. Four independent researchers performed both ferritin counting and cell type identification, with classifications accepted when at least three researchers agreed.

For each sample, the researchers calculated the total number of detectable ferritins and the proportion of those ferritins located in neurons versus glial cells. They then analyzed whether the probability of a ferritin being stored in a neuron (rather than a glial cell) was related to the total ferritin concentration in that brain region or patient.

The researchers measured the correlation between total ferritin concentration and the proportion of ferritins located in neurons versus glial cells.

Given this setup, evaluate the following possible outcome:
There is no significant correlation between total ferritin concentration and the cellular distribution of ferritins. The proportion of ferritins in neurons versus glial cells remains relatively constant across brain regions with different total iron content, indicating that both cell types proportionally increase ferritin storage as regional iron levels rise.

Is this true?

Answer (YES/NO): NO